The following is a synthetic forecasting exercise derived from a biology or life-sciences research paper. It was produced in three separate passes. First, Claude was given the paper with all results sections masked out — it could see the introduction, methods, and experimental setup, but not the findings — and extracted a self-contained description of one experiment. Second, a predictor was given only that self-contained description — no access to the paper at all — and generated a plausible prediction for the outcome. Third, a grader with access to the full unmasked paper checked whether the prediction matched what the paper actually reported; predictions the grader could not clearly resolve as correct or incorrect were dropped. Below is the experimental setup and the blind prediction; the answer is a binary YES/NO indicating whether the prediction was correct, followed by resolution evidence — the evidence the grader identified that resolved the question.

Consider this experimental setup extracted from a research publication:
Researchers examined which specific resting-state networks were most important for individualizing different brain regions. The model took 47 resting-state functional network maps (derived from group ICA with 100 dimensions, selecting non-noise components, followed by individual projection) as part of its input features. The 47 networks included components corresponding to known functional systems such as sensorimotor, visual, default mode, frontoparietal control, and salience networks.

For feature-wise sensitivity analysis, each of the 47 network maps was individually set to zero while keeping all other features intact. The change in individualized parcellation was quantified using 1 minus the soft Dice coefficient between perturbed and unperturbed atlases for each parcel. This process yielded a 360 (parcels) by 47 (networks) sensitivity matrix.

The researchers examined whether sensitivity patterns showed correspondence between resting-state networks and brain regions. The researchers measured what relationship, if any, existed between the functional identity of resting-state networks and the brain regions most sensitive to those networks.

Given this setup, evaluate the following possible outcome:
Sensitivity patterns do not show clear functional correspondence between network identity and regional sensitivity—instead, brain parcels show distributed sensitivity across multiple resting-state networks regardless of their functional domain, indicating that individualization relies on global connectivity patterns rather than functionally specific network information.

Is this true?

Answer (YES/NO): NO